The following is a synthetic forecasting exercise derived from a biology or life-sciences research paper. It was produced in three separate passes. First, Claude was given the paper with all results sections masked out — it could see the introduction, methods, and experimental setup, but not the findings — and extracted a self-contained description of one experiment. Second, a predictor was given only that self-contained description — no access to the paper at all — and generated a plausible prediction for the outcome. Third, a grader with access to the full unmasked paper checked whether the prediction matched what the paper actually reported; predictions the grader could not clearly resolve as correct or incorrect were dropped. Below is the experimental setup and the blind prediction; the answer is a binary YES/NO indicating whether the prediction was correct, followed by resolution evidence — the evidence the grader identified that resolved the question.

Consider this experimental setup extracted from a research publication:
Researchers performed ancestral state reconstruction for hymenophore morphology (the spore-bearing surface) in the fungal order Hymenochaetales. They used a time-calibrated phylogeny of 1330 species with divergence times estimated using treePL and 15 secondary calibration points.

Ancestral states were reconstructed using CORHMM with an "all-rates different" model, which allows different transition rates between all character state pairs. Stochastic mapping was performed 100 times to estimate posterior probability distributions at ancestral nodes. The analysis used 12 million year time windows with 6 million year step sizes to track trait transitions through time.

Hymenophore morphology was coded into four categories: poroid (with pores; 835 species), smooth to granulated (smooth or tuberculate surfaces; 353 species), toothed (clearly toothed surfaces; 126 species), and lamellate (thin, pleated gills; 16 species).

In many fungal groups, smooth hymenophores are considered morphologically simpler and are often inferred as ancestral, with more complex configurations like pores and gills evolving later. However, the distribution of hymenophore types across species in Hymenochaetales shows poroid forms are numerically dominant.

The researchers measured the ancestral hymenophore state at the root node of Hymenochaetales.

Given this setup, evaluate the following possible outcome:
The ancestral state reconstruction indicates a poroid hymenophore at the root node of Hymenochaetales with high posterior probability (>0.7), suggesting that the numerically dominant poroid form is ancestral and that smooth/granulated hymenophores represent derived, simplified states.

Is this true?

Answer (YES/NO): NO